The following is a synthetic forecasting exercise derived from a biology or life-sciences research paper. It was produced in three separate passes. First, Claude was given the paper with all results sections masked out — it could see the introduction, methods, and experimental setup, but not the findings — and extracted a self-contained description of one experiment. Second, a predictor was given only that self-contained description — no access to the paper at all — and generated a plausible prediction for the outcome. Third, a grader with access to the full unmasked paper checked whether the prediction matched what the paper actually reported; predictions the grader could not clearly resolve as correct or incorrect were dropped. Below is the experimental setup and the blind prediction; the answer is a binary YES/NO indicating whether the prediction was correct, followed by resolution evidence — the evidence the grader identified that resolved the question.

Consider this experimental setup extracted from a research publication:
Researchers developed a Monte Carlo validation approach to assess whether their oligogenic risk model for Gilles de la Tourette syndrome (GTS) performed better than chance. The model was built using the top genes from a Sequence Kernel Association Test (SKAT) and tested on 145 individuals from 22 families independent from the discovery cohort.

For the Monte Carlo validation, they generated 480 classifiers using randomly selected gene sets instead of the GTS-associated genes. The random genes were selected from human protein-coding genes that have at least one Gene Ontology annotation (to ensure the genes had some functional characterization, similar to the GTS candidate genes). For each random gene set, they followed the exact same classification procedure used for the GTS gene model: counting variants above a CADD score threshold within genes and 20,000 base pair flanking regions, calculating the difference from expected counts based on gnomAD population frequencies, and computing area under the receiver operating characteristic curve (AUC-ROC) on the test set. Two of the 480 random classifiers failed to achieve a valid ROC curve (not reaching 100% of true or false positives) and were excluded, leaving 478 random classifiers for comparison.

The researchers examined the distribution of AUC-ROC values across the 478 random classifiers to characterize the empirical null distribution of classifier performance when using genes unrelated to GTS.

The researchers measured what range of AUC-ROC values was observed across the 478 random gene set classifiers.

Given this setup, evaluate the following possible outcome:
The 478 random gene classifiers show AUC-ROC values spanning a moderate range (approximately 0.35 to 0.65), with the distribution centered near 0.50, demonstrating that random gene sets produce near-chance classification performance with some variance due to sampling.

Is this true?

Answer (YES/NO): NO